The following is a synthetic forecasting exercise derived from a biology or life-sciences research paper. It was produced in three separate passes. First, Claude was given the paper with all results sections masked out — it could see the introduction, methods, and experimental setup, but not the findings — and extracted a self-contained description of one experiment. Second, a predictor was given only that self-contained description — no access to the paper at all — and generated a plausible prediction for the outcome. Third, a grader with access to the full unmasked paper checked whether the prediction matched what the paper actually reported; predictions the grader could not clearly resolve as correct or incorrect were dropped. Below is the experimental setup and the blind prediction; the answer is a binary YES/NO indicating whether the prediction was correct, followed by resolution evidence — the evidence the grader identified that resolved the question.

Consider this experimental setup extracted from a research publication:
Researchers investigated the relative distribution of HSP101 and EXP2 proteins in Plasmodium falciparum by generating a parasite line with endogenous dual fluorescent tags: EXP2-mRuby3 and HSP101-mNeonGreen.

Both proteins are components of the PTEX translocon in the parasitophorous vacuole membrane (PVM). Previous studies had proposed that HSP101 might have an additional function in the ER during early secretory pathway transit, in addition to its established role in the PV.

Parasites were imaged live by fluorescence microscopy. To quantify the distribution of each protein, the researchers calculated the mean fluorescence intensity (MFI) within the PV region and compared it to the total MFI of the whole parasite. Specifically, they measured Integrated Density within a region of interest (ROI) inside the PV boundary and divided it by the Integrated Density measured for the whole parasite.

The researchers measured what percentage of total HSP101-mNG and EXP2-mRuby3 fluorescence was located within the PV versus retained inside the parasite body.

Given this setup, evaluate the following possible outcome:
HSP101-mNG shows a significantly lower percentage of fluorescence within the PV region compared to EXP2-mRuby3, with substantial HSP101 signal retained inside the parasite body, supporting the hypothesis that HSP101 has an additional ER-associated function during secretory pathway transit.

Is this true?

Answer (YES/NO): YES